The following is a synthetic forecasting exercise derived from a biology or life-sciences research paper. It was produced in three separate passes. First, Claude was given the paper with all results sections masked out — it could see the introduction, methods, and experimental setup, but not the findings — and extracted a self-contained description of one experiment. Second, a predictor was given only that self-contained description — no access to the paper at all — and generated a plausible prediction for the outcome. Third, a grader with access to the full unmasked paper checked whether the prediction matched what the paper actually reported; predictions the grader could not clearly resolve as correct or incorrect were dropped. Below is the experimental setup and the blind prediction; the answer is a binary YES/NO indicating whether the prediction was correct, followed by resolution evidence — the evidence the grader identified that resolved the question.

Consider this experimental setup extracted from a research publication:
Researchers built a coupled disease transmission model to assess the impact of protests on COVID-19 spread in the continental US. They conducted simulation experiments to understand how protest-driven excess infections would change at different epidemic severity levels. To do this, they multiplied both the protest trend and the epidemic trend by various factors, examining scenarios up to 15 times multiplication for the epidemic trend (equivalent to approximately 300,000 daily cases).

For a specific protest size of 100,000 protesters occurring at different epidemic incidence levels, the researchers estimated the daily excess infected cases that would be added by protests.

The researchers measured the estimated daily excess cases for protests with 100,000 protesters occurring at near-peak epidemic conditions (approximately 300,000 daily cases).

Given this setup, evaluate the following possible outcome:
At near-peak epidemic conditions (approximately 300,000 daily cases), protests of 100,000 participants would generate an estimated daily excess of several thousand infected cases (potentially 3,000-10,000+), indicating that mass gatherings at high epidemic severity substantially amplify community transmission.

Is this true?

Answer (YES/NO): NO